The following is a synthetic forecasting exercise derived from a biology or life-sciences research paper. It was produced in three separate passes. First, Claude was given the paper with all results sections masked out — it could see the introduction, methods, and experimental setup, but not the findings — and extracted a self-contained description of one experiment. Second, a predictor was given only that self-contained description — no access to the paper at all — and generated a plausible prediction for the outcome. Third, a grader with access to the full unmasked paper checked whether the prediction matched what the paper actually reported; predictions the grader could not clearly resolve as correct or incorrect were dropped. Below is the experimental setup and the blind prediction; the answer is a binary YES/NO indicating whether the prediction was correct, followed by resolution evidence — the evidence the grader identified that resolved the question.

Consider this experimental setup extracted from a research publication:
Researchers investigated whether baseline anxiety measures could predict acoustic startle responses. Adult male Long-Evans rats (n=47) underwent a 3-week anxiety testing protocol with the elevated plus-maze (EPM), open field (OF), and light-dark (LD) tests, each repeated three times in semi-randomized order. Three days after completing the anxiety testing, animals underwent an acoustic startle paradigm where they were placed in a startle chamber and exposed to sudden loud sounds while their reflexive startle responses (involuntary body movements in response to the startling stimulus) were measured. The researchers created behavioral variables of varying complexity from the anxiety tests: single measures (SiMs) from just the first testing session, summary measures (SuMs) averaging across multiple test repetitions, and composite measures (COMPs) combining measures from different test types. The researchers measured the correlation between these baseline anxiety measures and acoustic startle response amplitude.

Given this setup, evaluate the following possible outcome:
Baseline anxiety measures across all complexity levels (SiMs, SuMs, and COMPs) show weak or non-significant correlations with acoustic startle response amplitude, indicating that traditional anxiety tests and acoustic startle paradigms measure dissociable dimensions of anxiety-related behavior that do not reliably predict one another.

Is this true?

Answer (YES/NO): YES